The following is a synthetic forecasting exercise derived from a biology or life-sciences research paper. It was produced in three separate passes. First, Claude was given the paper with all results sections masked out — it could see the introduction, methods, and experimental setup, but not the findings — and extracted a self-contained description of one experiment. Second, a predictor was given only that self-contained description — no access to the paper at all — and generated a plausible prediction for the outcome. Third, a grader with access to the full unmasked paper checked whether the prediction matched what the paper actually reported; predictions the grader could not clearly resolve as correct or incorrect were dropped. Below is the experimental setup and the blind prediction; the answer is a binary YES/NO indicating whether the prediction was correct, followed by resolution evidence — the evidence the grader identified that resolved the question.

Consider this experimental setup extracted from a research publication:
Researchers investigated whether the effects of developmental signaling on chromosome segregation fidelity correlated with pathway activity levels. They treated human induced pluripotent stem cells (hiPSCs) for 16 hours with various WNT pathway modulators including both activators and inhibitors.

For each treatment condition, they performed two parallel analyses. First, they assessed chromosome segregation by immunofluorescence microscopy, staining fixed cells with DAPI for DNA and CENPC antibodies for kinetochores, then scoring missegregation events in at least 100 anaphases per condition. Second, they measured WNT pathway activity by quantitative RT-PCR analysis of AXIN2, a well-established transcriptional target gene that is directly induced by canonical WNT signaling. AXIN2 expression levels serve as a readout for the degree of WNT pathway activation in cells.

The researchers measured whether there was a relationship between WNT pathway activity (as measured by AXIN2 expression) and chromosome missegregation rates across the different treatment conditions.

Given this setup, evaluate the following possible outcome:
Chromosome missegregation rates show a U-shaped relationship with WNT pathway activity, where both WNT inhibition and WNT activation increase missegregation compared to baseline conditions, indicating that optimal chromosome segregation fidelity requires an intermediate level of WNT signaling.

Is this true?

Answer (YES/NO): NO